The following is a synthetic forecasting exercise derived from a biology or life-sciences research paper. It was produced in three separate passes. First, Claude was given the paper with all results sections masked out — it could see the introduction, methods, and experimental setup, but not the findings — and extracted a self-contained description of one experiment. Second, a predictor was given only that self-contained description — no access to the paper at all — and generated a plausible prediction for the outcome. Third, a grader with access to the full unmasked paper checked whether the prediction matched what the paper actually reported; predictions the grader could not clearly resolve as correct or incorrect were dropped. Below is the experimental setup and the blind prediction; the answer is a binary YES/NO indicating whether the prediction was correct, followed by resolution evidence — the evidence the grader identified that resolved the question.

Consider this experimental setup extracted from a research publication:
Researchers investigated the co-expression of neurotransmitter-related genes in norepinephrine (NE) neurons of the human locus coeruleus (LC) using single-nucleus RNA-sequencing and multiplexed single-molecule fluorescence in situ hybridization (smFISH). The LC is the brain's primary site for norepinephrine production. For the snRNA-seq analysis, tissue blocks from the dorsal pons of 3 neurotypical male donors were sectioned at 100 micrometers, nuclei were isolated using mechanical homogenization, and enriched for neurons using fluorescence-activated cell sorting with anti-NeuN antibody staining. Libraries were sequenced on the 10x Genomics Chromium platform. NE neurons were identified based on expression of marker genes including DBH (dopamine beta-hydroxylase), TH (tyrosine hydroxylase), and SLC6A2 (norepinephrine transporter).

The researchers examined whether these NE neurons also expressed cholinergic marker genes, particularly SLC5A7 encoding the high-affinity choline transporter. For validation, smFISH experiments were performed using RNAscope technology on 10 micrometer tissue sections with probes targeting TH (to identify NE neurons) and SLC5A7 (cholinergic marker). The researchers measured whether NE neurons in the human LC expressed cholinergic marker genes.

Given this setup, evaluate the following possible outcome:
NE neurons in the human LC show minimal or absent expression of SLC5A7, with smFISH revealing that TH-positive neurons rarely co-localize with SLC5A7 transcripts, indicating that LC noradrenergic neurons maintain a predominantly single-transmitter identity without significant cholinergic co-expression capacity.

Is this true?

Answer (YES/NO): NO